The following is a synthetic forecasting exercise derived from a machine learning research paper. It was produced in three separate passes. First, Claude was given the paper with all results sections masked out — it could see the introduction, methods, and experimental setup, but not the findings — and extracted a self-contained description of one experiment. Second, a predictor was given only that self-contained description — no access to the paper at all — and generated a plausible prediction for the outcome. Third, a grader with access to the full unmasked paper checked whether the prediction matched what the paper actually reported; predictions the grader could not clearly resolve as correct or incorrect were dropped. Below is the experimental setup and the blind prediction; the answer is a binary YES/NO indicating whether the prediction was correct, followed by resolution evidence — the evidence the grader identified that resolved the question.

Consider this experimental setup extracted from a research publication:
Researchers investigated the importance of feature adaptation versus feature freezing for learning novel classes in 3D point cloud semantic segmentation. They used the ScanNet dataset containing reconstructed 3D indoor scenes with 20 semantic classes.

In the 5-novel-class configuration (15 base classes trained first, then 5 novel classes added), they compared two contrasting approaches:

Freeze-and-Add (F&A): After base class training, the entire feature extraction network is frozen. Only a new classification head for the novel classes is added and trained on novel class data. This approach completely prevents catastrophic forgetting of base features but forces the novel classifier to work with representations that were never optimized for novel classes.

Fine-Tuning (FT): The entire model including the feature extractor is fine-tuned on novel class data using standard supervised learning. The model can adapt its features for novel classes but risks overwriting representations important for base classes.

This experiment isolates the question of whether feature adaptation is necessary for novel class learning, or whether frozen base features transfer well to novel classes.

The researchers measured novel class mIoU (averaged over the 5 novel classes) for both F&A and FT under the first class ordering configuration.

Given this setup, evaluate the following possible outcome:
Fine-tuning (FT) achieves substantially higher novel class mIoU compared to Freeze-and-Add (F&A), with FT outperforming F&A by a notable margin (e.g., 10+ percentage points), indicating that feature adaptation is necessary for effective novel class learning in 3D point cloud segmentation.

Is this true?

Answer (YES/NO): YES